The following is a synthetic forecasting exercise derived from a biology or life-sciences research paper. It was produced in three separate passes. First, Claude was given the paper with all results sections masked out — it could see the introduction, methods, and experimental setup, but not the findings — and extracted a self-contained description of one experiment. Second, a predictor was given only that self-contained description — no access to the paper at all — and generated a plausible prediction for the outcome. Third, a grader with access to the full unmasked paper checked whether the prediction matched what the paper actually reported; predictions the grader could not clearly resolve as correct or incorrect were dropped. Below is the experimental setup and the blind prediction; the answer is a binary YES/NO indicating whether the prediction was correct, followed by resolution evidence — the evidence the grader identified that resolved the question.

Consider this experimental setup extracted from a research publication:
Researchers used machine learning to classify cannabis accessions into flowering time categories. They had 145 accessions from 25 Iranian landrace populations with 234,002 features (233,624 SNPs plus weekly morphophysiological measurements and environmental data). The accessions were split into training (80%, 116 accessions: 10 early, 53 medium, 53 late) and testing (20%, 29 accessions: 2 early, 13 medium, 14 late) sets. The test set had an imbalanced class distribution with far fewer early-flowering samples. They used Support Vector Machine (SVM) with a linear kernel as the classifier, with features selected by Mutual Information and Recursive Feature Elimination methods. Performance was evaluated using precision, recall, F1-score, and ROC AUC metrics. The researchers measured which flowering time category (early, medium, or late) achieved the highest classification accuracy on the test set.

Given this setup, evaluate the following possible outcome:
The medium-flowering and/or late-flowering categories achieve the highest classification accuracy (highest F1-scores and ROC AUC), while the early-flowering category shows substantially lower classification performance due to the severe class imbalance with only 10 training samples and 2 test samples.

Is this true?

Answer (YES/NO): NO